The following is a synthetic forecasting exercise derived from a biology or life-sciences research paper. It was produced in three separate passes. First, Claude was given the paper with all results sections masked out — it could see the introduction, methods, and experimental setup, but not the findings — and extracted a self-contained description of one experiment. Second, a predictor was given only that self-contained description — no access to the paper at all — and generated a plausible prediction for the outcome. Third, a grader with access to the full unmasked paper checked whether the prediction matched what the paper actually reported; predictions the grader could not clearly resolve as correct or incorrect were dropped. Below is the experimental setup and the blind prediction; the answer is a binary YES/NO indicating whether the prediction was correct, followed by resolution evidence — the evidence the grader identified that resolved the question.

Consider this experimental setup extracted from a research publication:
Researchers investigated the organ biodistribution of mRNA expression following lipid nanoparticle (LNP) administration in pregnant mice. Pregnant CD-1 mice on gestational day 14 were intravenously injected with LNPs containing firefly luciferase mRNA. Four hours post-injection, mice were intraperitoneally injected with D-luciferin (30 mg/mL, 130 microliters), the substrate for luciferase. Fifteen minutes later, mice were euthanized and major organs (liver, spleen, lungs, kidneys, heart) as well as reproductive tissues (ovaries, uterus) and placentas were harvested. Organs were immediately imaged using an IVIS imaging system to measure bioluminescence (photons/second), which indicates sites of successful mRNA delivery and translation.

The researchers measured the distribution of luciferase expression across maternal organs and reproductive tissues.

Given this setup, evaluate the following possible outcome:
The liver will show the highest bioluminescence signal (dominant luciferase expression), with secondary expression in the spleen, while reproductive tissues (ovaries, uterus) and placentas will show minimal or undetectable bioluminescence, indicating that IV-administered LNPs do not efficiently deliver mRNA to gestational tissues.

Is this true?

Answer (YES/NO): NO